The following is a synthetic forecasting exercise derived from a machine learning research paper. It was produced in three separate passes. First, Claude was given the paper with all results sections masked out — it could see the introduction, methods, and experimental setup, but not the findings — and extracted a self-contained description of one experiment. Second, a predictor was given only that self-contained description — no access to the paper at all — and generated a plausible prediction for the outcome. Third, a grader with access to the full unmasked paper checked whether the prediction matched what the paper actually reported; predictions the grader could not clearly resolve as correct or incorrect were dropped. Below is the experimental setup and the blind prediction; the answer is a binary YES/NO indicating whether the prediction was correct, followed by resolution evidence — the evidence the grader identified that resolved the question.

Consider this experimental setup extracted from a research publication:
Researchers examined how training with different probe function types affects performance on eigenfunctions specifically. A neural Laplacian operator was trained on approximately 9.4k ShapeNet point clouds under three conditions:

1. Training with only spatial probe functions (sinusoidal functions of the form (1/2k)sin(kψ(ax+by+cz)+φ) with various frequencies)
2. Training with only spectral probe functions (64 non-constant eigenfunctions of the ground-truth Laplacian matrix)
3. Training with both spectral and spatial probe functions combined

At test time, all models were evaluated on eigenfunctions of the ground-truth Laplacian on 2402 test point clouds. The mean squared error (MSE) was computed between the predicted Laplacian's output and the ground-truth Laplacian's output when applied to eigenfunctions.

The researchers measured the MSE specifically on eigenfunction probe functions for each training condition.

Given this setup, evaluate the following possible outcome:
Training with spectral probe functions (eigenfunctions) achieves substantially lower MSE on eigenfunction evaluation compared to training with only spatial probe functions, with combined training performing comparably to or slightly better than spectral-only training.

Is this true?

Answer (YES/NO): NO